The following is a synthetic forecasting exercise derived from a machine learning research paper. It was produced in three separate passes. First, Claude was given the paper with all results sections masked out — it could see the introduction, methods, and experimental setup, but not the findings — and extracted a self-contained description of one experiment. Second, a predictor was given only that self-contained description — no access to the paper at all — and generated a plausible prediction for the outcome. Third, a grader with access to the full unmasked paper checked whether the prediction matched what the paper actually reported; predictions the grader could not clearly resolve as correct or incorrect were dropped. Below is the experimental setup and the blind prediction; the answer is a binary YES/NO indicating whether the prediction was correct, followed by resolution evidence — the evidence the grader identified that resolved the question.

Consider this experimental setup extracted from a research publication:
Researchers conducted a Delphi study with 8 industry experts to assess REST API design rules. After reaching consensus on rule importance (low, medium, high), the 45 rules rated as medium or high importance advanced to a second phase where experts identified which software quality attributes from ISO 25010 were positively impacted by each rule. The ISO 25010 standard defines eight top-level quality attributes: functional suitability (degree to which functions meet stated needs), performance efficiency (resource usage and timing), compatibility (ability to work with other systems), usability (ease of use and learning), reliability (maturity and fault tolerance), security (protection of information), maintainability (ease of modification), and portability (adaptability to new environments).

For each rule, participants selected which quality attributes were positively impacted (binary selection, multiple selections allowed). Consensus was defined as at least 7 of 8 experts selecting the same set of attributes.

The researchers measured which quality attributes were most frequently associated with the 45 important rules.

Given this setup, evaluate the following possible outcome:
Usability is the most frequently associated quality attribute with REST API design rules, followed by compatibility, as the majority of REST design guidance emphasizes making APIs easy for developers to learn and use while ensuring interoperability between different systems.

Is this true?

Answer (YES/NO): NO